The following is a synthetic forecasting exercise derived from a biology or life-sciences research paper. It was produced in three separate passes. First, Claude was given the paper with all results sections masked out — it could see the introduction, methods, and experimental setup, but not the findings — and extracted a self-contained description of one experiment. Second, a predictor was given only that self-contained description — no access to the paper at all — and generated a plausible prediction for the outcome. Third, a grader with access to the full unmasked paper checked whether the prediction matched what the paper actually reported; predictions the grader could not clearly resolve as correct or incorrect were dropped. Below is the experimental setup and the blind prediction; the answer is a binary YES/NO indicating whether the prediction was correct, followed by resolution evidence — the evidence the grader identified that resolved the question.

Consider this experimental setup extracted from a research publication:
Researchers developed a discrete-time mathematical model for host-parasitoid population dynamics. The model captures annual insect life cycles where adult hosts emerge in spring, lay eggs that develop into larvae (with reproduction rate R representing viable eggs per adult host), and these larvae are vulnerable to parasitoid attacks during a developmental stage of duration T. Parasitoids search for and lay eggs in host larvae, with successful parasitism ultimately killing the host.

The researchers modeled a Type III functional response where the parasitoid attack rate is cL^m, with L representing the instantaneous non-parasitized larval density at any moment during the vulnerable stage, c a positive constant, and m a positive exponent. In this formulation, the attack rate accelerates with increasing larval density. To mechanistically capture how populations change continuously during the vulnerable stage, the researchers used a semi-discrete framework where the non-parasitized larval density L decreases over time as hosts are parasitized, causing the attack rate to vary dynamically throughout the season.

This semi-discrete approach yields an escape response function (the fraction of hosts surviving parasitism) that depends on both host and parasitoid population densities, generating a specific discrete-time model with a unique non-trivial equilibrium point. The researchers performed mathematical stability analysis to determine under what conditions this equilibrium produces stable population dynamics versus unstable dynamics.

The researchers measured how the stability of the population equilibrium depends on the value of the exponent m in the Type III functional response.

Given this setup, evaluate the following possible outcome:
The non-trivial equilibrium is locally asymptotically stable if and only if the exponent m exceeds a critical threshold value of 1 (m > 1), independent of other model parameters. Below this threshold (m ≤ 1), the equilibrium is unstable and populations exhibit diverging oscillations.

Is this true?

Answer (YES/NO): NO